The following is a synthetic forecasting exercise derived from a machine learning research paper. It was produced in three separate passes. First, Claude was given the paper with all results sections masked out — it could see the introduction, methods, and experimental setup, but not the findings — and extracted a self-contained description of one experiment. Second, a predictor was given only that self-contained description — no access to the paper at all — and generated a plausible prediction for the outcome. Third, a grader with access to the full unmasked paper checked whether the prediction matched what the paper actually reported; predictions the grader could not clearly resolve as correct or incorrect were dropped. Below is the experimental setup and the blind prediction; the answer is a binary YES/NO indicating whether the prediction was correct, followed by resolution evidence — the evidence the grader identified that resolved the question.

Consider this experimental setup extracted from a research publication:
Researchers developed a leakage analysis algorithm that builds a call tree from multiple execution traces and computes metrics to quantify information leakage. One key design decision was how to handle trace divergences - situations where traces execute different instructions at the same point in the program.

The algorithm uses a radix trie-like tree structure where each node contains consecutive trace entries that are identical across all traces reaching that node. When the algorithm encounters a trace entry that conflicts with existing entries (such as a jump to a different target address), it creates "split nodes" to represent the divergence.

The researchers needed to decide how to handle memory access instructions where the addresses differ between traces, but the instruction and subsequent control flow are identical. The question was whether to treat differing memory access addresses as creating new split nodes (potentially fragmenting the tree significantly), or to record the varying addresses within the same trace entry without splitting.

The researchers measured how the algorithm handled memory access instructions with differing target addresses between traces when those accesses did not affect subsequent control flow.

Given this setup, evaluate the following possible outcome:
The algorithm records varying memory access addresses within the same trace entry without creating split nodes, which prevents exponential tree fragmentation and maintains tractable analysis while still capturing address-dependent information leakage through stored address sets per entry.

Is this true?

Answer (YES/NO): YES